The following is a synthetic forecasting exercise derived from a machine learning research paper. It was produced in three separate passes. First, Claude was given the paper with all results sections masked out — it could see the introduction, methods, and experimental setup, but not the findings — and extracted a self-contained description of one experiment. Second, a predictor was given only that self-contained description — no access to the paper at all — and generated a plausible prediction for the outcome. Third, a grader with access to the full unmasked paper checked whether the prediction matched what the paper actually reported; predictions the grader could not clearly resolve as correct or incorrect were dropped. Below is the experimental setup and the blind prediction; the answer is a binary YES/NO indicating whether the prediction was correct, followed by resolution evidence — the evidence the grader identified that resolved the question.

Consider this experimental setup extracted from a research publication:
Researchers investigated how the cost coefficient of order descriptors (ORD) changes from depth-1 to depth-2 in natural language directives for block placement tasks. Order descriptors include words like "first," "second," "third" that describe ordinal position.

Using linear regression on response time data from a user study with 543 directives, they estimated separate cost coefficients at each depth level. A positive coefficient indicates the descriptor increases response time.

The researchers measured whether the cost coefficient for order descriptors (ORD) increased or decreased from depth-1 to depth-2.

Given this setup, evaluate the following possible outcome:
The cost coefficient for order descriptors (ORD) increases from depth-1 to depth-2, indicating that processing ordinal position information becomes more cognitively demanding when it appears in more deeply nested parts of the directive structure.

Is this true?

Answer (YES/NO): YES